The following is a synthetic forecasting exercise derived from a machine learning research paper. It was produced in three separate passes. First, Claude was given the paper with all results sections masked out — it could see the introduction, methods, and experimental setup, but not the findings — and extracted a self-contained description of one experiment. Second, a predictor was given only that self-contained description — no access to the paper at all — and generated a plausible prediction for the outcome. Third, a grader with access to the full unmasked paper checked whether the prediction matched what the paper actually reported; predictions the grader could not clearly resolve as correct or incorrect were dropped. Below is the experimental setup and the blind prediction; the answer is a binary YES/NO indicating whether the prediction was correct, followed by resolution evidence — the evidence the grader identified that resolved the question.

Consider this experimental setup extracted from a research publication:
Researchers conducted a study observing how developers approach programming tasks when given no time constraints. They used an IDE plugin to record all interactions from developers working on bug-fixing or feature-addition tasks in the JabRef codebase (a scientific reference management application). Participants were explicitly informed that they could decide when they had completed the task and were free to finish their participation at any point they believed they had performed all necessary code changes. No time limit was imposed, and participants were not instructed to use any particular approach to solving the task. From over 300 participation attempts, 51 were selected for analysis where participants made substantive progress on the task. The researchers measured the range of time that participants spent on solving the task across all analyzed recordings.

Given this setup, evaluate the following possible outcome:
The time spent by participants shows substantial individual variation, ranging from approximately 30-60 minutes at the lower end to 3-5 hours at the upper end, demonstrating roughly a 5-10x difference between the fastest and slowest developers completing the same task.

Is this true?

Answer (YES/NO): NO